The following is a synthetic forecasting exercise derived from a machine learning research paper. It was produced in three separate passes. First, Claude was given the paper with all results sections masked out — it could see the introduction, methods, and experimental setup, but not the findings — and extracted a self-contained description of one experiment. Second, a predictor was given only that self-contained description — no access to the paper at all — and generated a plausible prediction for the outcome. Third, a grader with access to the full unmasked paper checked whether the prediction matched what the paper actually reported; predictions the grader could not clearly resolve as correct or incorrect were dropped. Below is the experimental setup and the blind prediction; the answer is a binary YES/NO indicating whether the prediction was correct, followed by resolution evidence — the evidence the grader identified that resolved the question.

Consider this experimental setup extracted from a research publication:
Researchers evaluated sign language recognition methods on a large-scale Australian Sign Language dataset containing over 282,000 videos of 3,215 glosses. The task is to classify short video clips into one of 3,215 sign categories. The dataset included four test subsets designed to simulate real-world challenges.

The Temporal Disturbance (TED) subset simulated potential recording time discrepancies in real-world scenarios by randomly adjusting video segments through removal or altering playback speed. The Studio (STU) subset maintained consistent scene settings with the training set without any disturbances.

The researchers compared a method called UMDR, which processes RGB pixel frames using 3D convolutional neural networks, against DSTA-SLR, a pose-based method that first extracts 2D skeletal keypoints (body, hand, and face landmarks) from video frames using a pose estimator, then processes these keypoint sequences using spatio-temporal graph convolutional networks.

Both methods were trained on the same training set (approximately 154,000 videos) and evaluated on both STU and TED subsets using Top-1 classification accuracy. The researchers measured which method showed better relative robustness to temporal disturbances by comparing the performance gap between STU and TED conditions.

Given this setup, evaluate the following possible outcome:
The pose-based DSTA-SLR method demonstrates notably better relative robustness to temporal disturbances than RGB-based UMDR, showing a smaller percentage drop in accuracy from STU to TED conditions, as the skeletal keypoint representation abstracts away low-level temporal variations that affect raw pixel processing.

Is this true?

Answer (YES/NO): NO